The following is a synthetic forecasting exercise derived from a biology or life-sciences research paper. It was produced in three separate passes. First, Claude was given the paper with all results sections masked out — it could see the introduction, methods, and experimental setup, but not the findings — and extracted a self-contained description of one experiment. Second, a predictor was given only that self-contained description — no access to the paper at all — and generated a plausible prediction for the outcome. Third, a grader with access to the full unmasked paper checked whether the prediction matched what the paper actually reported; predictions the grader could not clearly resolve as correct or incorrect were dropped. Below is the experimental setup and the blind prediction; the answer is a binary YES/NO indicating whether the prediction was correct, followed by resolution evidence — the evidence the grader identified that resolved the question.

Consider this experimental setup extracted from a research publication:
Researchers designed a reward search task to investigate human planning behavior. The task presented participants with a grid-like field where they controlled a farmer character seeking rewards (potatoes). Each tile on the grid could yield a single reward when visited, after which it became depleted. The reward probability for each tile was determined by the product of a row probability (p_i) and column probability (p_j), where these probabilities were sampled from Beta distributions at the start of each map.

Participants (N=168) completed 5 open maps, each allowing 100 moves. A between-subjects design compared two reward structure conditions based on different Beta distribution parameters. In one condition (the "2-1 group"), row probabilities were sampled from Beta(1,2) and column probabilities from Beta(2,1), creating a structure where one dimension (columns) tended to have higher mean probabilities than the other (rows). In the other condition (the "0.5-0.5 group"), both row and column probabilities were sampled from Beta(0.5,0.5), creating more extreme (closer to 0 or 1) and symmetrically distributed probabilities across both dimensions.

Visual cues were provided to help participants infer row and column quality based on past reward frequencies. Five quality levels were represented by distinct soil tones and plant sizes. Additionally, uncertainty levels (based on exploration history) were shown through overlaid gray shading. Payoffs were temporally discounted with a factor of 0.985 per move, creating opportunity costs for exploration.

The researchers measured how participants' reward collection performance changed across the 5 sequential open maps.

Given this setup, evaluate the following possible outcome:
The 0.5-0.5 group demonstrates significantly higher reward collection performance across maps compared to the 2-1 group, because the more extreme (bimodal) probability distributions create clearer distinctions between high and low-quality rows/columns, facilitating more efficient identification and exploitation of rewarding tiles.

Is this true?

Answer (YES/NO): YES